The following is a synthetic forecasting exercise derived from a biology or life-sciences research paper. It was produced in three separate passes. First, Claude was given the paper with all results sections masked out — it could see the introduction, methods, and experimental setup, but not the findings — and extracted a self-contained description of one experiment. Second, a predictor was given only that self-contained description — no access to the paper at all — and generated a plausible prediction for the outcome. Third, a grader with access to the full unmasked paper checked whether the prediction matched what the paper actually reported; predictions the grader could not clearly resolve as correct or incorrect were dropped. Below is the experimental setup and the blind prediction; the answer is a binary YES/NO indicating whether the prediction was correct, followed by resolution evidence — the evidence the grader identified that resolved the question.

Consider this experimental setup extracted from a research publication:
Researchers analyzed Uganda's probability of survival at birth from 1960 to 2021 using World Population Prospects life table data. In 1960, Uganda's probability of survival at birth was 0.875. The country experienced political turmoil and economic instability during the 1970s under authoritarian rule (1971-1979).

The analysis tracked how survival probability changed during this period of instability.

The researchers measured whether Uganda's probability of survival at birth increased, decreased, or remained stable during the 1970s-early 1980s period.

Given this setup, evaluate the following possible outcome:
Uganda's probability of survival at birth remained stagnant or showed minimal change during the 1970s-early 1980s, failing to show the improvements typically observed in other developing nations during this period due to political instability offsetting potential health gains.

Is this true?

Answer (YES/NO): NO